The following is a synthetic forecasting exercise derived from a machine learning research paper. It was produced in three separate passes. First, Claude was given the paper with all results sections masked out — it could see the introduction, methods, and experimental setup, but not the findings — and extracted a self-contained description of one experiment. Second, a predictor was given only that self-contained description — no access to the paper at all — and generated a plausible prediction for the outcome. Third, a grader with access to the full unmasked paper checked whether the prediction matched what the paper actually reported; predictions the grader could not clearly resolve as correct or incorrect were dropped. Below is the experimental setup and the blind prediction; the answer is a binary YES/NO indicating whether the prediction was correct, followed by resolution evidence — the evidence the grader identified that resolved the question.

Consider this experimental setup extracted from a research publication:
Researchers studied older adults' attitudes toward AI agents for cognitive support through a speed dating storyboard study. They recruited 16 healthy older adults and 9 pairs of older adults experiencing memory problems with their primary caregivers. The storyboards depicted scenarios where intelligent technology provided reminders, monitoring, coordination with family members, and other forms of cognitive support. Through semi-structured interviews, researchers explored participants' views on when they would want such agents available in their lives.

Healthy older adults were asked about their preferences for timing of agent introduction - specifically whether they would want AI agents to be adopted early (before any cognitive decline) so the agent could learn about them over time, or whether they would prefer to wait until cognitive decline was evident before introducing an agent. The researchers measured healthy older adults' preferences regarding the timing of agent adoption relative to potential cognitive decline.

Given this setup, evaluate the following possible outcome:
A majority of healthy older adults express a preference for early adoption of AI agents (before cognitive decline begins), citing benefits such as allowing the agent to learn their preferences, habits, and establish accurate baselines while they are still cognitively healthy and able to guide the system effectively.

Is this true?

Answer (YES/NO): NO